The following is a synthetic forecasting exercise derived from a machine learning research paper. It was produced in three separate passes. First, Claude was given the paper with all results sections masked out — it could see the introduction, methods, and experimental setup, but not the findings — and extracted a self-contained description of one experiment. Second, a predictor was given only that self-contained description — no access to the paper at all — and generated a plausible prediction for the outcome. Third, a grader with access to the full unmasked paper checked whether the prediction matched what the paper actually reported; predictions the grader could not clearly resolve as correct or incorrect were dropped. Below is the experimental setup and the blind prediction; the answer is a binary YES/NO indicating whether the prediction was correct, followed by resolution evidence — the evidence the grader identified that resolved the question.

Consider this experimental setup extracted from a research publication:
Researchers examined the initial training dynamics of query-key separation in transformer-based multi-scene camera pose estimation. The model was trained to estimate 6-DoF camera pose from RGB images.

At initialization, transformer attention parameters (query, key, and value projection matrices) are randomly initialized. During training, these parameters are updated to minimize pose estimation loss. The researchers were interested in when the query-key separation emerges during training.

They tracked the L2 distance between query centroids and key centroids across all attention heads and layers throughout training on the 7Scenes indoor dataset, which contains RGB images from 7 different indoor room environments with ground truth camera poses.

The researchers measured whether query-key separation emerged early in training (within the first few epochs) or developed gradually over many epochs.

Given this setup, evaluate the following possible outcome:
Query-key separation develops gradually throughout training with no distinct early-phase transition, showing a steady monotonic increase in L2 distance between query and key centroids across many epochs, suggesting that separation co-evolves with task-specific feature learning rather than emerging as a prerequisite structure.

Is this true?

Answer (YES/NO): NO